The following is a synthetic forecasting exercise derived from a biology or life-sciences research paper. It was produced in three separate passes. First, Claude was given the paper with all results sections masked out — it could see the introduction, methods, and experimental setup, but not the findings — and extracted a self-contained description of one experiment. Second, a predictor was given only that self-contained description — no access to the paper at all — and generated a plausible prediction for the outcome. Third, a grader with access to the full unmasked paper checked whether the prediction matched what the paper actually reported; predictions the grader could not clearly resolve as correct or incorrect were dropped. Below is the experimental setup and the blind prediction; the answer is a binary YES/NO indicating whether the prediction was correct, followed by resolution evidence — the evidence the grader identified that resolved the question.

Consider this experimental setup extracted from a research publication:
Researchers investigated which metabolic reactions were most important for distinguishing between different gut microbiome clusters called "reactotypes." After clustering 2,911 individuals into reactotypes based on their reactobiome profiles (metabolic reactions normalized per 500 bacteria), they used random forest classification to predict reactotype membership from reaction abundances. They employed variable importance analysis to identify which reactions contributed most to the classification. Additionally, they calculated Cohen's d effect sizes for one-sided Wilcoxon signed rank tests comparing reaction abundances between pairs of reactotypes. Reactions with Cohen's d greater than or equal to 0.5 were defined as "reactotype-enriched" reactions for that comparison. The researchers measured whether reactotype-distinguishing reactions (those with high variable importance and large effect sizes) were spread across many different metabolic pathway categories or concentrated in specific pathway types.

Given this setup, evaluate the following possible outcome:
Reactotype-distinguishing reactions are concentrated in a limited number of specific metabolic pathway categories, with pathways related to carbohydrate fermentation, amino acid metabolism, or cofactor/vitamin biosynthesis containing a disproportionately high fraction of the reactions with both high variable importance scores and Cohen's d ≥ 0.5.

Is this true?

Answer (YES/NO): NO